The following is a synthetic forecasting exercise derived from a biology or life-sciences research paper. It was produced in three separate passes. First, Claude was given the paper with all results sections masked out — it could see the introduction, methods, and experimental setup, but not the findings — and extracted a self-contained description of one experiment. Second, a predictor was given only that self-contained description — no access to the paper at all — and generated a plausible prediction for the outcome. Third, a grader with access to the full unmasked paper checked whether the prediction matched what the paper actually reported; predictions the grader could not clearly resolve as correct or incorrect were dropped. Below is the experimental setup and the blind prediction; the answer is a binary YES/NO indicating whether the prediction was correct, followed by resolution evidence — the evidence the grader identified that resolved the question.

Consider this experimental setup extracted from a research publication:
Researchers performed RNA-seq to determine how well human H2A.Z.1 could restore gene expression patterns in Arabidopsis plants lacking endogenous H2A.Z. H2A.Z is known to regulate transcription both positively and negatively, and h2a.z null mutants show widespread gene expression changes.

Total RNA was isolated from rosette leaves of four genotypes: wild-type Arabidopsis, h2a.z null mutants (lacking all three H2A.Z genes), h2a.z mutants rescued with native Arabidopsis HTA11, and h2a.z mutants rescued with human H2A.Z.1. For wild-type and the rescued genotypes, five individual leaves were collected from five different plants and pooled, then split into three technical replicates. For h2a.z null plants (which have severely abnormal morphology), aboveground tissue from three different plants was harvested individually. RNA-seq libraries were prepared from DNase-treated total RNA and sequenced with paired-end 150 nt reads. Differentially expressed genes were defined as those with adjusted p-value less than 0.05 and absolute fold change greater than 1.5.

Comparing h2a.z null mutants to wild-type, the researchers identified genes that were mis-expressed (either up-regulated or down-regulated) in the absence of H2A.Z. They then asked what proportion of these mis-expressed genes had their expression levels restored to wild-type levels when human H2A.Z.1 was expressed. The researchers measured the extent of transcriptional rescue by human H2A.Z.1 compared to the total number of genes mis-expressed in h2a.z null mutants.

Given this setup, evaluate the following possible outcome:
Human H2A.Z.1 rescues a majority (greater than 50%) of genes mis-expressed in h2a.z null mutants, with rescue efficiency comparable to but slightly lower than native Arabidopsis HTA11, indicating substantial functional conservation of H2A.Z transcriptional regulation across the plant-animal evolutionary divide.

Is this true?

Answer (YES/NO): YES